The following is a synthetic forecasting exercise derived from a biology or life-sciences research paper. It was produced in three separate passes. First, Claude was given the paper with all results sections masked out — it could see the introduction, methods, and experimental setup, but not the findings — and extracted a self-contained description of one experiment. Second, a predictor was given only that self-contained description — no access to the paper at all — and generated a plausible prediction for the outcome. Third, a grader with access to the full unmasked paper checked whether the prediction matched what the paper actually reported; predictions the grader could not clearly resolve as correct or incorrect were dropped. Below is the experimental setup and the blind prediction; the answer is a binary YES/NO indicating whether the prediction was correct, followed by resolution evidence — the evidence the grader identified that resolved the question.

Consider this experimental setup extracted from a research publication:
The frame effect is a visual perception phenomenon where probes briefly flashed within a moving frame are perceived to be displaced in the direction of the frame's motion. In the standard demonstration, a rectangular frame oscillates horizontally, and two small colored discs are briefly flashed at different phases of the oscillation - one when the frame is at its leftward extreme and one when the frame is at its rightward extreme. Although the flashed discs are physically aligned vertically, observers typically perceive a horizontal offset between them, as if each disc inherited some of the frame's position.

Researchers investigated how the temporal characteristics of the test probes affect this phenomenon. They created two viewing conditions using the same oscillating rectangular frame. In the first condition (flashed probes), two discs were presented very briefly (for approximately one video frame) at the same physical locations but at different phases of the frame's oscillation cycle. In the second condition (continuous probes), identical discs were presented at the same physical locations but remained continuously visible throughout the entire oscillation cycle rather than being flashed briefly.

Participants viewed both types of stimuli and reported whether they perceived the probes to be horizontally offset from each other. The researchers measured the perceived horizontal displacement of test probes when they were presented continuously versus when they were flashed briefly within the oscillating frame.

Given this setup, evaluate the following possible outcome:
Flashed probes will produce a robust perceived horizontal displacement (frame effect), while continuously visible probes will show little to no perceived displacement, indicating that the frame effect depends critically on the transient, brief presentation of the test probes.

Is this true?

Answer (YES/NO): YES